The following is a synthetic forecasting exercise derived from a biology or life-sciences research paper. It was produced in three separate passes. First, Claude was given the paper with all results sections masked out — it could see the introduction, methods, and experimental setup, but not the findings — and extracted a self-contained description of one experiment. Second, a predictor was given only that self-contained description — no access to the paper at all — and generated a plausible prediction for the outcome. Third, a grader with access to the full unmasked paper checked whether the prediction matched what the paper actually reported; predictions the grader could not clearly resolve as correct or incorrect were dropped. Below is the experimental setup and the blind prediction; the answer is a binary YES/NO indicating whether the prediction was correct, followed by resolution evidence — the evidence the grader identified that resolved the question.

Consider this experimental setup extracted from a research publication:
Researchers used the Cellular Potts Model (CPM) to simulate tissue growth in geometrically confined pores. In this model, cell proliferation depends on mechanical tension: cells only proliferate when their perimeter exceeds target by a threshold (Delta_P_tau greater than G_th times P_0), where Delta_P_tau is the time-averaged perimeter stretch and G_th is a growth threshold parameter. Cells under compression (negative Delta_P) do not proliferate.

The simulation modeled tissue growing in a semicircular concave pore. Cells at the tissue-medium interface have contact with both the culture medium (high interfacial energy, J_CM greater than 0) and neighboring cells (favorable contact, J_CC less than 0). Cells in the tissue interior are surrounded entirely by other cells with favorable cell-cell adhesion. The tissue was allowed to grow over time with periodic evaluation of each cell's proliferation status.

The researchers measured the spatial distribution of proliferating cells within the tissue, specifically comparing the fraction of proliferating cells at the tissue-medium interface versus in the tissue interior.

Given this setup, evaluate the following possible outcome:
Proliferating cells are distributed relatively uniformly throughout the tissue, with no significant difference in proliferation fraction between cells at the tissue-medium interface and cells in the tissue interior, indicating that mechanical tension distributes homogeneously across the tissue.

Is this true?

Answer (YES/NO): NO